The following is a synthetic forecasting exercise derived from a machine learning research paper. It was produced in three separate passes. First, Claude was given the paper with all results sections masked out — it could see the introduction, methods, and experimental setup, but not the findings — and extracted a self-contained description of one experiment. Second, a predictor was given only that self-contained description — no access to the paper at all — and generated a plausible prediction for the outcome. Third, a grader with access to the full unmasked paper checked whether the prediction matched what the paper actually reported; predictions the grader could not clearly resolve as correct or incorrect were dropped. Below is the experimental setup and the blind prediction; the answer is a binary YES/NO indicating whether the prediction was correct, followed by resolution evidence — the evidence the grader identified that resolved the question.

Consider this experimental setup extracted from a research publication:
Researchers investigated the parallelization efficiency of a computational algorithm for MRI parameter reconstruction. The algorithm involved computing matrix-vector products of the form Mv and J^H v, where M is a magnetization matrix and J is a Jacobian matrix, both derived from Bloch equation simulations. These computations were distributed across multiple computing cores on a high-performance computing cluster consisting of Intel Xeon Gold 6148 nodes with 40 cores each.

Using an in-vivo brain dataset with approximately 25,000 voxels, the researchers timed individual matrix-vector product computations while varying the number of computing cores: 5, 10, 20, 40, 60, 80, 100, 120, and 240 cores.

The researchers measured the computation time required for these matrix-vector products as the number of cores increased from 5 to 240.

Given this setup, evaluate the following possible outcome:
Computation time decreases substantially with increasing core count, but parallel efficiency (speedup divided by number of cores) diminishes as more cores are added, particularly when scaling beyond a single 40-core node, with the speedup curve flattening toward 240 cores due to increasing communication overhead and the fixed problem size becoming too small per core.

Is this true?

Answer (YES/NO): YES